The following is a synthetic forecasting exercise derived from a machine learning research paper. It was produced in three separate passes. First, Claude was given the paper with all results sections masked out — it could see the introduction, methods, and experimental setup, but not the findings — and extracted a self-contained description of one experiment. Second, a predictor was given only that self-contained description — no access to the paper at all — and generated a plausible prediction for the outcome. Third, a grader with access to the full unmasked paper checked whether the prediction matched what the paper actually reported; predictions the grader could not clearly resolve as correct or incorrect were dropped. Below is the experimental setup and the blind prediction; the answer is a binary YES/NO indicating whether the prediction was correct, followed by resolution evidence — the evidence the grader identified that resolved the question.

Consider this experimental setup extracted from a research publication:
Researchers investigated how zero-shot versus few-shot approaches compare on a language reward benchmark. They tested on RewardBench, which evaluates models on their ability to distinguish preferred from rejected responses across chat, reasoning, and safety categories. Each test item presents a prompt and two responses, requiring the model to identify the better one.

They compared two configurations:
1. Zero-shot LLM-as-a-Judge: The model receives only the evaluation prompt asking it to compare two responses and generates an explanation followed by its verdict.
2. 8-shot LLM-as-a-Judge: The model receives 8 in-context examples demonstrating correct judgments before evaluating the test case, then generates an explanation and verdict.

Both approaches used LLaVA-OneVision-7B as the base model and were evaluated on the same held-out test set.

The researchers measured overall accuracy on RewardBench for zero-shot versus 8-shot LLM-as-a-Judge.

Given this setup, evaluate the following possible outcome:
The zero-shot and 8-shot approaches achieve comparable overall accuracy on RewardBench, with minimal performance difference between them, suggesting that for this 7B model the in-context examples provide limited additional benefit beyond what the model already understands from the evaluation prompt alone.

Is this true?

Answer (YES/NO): YES